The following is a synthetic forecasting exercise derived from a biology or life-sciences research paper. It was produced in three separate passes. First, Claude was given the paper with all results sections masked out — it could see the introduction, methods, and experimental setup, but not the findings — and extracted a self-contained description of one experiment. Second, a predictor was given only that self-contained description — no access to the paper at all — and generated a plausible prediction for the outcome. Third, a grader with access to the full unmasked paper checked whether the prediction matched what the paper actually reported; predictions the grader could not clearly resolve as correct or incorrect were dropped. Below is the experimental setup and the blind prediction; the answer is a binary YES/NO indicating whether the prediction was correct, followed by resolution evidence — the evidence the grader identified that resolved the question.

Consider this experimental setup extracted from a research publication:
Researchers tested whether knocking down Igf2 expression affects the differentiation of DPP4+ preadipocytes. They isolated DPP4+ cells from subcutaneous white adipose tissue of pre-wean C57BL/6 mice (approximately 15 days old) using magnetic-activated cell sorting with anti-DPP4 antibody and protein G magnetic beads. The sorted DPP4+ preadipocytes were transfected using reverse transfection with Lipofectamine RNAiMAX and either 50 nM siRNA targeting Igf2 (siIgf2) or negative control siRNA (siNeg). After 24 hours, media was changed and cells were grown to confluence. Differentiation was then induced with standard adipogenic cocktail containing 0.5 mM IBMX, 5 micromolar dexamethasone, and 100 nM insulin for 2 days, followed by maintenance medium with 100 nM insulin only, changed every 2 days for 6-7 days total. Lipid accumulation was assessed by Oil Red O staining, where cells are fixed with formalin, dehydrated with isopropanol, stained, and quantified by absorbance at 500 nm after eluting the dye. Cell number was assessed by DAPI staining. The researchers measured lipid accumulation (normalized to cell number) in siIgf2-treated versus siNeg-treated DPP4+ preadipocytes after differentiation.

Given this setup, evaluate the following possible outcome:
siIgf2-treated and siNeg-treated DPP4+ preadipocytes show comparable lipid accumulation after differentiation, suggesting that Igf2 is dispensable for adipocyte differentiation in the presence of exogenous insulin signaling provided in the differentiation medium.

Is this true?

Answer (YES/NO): NO